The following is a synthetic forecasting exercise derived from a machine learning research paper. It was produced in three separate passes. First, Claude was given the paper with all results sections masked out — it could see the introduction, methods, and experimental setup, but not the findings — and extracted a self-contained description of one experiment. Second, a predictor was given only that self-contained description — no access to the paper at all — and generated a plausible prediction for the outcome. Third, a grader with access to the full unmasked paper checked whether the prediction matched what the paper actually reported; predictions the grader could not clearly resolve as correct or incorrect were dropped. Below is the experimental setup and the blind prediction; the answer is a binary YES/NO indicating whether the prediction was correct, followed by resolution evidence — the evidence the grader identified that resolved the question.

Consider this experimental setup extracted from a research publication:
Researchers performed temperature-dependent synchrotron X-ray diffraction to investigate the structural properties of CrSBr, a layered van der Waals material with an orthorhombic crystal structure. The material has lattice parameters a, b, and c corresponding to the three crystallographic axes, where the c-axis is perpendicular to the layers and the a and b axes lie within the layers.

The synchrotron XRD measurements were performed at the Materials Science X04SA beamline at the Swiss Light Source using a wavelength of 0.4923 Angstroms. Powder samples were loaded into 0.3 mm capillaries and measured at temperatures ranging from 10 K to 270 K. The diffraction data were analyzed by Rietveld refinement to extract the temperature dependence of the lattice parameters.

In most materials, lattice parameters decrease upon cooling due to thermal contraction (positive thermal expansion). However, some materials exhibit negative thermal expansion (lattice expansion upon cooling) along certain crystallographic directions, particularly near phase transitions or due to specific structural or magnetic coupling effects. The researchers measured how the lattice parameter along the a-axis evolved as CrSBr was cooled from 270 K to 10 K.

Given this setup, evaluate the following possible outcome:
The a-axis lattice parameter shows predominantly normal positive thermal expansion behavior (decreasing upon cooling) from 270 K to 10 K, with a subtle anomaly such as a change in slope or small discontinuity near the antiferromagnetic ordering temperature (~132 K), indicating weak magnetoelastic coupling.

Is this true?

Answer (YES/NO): NO